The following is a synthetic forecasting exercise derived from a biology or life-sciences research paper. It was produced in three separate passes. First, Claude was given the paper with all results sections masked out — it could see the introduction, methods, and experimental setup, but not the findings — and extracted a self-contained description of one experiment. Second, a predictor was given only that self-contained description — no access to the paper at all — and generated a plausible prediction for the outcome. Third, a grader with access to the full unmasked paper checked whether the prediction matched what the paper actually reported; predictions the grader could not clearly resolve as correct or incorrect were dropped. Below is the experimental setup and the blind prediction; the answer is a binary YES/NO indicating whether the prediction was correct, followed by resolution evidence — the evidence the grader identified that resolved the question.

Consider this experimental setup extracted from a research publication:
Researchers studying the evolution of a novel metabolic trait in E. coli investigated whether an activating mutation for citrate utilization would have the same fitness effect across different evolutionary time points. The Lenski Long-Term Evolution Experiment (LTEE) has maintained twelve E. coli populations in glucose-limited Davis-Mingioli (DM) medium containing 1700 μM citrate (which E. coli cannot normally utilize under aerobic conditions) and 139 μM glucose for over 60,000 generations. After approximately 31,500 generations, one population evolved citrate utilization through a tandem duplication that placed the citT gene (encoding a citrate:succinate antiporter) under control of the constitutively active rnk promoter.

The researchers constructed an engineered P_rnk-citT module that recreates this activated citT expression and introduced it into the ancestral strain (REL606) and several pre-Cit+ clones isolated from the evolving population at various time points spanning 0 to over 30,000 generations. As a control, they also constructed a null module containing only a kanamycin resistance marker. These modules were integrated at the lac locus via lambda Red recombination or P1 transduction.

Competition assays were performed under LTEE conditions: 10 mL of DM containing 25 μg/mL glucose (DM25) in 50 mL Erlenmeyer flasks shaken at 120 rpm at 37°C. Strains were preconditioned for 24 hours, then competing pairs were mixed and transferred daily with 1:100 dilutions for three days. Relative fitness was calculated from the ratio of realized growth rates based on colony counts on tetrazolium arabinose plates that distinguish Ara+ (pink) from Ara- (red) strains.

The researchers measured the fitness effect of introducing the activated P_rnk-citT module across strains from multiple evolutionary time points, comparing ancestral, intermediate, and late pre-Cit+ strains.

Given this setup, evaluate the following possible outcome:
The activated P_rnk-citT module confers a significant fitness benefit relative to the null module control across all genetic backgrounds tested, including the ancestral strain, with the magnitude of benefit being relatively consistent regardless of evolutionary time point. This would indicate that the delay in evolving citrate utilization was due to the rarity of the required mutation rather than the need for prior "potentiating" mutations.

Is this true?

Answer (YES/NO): NO